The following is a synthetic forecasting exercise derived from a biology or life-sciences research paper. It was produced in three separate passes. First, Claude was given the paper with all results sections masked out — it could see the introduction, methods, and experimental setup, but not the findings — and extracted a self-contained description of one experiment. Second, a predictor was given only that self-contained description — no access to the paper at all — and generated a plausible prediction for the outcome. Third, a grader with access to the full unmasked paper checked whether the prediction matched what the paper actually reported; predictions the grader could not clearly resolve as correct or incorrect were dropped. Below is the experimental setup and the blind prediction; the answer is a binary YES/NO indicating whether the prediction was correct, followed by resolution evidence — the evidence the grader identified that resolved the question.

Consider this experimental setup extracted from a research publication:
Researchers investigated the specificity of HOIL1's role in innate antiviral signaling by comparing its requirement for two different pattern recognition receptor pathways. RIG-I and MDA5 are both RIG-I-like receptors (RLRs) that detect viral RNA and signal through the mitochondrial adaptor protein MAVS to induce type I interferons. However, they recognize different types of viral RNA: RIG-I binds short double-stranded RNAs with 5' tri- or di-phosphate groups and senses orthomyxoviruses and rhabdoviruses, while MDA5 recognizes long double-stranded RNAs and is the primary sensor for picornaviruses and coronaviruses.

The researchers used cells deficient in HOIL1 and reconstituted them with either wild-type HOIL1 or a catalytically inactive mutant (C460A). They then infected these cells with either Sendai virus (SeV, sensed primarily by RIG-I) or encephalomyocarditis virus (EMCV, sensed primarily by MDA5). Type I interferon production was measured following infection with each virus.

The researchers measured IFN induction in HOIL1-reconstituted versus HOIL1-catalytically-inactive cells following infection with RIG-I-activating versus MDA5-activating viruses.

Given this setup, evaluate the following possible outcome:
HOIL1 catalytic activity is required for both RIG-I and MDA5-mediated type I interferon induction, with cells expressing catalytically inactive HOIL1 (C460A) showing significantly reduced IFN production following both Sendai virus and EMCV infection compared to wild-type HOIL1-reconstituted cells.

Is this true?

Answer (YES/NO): NO